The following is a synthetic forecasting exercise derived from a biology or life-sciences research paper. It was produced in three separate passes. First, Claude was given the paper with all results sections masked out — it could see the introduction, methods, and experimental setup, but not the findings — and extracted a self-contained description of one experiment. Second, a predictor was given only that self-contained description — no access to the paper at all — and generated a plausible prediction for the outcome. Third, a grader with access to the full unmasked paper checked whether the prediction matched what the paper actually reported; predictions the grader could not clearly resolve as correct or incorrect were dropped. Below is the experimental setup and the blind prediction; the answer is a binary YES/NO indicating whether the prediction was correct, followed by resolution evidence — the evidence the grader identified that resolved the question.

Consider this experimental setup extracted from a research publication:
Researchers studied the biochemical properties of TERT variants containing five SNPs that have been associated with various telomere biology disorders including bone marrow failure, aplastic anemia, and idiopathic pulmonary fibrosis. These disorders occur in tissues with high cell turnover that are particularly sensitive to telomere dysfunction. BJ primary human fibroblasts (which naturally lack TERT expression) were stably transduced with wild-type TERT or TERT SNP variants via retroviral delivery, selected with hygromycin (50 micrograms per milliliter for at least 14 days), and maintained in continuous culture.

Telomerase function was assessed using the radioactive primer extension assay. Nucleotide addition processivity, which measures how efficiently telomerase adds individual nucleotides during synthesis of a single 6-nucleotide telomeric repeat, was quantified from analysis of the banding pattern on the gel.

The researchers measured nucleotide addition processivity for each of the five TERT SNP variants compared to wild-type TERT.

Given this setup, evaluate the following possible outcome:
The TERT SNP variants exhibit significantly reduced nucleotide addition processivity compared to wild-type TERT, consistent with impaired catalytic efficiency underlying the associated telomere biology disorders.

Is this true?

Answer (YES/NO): NO